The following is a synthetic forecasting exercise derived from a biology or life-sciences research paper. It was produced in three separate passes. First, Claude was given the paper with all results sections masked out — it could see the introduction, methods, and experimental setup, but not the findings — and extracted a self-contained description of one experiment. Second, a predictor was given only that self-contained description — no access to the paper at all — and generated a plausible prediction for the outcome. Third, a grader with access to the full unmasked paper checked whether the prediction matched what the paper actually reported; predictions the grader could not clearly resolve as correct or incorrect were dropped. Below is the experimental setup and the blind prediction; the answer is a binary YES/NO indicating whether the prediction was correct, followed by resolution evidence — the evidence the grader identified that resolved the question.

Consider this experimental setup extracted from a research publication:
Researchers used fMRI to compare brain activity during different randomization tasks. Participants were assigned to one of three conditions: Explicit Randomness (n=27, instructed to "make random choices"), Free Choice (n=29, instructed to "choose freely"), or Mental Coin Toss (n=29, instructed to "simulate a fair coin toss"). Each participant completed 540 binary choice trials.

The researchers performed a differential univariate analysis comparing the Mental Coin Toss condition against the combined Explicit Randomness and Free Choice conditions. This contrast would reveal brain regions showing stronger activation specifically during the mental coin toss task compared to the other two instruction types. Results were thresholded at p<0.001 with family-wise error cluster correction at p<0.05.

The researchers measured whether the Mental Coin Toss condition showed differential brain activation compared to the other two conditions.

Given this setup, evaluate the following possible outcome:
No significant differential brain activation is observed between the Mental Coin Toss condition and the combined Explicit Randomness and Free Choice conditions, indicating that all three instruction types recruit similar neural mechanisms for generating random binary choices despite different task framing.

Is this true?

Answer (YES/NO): NO